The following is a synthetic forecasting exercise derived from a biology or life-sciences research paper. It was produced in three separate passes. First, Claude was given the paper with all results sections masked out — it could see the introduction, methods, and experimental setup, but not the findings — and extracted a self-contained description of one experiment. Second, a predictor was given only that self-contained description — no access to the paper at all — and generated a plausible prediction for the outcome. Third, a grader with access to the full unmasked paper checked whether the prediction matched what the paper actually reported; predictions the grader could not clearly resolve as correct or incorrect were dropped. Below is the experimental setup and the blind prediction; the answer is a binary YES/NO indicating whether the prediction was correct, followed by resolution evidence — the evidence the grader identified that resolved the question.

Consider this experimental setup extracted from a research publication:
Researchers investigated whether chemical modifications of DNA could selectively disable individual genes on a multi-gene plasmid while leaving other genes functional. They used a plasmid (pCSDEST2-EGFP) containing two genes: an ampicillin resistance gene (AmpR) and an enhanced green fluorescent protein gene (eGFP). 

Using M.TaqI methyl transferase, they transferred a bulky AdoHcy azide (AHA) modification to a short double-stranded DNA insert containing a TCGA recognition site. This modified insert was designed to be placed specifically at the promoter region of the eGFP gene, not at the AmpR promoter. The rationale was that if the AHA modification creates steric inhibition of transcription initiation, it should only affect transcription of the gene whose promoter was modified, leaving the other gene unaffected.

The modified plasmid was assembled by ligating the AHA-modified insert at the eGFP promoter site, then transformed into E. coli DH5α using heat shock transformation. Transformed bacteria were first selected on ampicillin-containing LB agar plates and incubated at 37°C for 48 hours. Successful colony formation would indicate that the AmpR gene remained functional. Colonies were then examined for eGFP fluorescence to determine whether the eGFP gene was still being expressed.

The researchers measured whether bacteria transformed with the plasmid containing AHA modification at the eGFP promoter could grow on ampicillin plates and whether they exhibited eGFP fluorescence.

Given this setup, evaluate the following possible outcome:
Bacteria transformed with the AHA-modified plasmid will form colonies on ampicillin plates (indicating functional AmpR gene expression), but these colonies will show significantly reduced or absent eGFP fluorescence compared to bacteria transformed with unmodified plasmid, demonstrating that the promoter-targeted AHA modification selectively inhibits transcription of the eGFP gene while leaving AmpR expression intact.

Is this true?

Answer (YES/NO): YES